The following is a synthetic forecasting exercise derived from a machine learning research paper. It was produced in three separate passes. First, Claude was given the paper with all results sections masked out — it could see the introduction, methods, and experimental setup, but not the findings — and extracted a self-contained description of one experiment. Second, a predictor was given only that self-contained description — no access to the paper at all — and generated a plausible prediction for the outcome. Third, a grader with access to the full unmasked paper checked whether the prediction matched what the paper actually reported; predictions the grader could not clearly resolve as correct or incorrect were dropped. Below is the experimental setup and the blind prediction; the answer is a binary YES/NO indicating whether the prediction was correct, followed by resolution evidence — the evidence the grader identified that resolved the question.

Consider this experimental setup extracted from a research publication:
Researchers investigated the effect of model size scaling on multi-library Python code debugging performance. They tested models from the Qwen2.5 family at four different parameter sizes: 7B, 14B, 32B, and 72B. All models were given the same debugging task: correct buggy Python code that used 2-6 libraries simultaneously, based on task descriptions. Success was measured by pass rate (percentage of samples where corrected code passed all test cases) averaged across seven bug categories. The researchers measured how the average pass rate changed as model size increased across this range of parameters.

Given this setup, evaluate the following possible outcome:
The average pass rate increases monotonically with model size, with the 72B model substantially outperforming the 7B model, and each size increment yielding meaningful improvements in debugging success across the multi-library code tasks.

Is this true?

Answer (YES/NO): NO